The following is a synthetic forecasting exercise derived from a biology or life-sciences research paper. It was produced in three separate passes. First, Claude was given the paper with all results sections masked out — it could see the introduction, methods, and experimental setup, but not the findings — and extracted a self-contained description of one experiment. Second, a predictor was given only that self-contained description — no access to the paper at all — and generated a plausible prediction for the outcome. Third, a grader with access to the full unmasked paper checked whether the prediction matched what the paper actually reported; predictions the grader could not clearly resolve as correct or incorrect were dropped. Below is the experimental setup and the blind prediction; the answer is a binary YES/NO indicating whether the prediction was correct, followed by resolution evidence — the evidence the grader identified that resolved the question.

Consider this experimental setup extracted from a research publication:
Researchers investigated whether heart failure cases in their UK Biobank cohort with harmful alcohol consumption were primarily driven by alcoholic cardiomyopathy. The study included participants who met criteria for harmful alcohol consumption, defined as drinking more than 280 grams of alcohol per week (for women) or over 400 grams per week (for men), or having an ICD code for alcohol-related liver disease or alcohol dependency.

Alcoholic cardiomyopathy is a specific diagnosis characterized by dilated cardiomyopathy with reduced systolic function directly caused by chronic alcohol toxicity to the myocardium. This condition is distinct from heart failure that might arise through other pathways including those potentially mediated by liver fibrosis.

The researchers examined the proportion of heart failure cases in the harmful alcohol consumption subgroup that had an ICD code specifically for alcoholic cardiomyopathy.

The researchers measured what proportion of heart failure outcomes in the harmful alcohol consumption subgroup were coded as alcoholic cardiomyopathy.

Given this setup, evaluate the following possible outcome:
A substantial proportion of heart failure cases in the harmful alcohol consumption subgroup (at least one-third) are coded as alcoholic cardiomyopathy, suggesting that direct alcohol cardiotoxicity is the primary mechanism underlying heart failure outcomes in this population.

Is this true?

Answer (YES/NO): NO